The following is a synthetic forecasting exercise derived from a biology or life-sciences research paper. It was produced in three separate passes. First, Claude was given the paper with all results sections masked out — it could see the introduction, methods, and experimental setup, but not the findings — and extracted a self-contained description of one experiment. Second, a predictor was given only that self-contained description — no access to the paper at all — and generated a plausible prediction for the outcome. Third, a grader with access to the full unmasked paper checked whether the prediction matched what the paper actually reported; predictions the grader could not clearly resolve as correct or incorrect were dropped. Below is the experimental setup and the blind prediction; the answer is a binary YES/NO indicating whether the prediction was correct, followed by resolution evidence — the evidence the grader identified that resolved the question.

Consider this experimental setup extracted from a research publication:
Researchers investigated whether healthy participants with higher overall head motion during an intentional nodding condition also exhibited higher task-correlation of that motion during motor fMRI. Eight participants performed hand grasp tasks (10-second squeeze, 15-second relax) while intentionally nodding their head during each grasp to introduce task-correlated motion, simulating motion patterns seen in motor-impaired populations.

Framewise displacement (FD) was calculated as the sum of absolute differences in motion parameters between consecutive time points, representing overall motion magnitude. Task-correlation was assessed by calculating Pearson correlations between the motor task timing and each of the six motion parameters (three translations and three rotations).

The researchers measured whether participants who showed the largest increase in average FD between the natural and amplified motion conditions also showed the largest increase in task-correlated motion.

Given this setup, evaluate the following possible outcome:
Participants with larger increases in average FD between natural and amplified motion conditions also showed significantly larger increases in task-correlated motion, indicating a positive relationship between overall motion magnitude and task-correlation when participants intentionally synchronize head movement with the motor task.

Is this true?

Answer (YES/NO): NO